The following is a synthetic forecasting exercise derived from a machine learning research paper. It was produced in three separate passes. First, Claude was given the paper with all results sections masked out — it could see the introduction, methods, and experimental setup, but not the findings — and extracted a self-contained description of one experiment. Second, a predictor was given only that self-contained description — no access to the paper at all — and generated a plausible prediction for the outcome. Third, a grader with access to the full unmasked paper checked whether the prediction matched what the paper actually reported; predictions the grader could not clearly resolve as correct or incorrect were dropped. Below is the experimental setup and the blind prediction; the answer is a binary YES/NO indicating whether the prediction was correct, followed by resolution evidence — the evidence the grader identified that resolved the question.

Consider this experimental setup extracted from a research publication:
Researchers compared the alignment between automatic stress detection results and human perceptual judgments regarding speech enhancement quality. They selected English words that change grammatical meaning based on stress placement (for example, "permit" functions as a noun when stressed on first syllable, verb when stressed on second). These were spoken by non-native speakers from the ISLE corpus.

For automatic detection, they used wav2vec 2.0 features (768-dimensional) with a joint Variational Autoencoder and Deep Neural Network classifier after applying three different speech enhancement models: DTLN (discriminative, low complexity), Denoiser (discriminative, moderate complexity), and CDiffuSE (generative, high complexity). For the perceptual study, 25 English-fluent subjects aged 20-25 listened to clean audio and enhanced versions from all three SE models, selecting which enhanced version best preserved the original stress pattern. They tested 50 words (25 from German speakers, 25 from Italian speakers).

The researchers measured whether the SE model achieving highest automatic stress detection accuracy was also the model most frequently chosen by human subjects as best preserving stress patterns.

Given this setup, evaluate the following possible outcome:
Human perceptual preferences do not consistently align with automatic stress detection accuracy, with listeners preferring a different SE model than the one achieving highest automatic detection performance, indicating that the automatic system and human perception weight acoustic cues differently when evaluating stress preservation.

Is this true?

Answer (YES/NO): NO